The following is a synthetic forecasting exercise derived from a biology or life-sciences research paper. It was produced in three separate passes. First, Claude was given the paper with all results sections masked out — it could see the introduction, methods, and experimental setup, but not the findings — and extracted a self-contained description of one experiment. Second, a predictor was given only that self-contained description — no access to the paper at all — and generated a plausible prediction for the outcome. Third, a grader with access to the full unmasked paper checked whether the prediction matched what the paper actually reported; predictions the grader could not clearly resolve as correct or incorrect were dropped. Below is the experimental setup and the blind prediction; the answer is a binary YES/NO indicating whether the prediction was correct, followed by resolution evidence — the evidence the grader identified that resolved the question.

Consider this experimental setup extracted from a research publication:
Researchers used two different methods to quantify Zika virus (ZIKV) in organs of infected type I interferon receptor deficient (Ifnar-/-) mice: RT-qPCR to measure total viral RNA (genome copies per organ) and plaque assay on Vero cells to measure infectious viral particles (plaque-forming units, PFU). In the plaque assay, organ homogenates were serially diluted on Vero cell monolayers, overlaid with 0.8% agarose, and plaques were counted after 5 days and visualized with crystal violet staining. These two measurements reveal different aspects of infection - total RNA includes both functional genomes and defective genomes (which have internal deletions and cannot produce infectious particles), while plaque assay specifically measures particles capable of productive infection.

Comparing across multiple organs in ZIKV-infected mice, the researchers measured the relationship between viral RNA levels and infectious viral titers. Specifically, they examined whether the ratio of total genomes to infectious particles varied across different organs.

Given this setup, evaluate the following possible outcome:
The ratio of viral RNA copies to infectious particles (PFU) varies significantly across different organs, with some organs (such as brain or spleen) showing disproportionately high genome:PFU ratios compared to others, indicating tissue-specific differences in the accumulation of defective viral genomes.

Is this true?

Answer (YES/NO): YES